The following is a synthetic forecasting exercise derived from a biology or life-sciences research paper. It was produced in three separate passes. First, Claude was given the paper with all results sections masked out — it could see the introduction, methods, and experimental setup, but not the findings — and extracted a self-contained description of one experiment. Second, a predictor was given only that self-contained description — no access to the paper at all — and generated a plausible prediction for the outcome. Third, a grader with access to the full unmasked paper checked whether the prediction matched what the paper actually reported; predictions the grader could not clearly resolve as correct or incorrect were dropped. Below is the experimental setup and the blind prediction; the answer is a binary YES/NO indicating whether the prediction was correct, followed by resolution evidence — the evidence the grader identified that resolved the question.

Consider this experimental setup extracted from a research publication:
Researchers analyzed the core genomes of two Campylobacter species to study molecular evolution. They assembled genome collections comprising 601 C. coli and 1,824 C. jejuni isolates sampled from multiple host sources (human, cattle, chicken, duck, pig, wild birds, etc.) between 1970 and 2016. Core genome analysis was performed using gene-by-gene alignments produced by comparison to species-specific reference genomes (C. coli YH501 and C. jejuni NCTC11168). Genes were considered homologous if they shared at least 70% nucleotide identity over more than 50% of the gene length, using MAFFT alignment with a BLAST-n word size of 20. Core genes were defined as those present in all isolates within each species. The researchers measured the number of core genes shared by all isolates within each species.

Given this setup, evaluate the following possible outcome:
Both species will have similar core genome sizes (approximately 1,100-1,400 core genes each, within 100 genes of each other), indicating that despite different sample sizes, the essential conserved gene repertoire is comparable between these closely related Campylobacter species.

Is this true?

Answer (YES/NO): NO